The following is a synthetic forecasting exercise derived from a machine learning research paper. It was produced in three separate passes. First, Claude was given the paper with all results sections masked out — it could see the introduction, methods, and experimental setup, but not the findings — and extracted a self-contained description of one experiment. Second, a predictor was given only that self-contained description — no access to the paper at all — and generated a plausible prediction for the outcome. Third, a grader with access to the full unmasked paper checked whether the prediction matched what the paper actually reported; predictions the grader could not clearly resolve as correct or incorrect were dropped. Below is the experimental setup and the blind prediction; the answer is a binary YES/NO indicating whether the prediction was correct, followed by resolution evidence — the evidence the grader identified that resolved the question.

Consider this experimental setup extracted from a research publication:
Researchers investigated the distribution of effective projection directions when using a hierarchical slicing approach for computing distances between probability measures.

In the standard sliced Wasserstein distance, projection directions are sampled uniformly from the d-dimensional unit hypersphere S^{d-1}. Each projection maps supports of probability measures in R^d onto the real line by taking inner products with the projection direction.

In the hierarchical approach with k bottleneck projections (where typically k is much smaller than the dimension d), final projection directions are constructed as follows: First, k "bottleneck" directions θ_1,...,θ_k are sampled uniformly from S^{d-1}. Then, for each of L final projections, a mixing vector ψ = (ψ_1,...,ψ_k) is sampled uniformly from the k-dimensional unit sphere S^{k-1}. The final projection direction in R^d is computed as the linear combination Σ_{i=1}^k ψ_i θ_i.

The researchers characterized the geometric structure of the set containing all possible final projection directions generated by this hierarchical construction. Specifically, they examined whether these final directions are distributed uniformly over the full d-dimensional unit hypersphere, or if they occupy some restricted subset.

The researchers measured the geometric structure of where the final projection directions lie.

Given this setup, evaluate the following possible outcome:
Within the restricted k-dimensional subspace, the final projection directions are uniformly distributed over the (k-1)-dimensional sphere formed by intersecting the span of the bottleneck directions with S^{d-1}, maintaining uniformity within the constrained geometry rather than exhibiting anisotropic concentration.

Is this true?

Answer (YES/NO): YES